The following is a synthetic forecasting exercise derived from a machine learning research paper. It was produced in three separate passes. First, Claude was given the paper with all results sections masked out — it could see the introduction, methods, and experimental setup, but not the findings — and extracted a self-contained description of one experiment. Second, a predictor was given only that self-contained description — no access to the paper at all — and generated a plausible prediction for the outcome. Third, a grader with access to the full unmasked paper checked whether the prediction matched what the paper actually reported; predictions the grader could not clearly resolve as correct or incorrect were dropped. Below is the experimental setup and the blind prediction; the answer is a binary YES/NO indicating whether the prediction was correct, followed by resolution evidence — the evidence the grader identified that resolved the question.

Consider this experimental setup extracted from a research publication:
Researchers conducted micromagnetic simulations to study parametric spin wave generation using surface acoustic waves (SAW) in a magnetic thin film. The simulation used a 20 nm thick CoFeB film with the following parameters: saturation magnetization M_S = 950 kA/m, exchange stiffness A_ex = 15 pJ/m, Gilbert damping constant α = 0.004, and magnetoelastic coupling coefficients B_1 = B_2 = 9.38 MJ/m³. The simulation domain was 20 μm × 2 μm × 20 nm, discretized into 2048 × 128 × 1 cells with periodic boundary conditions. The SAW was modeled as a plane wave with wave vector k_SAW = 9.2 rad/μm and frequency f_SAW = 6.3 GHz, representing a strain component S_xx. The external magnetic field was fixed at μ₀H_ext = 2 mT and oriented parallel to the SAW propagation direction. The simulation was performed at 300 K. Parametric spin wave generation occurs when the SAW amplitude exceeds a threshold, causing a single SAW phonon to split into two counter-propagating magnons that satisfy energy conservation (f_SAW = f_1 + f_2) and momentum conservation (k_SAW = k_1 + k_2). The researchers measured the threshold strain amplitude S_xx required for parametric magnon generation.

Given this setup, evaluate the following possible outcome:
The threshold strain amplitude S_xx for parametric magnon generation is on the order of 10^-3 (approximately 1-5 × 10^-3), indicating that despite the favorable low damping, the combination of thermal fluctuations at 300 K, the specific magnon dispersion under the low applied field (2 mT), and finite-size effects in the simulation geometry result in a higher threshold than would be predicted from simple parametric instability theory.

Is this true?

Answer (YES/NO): NO